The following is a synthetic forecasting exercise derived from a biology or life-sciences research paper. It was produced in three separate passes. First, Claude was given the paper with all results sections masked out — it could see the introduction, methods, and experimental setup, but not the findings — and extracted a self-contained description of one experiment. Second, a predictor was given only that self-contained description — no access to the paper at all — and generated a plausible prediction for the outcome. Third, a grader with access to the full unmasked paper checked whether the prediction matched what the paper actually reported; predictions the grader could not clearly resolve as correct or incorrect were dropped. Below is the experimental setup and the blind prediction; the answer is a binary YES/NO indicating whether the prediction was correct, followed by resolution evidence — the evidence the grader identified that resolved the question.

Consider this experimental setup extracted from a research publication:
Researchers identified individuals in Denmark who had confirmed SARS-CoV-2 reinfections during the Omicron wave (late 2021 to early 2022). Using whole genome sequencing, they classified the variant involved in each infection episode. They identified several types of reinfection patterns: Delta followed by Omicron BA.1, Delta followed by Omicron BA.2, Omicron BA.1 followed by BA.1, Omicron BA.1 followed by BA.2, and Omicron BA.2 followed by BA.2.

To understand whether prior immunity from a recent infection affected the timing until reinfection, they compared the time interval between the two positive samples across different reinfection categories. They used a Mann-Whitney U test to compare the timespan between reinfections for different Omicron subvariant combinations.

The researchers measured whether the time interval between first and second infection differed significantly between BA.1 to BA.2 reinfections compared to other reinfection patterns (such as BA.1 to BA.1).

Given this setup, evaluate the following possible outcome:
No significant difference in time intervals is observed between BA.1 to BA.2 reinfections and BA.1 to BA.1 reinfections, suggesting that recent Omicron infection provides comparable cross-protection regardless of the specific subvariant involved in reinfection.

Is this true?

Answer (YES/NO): NO